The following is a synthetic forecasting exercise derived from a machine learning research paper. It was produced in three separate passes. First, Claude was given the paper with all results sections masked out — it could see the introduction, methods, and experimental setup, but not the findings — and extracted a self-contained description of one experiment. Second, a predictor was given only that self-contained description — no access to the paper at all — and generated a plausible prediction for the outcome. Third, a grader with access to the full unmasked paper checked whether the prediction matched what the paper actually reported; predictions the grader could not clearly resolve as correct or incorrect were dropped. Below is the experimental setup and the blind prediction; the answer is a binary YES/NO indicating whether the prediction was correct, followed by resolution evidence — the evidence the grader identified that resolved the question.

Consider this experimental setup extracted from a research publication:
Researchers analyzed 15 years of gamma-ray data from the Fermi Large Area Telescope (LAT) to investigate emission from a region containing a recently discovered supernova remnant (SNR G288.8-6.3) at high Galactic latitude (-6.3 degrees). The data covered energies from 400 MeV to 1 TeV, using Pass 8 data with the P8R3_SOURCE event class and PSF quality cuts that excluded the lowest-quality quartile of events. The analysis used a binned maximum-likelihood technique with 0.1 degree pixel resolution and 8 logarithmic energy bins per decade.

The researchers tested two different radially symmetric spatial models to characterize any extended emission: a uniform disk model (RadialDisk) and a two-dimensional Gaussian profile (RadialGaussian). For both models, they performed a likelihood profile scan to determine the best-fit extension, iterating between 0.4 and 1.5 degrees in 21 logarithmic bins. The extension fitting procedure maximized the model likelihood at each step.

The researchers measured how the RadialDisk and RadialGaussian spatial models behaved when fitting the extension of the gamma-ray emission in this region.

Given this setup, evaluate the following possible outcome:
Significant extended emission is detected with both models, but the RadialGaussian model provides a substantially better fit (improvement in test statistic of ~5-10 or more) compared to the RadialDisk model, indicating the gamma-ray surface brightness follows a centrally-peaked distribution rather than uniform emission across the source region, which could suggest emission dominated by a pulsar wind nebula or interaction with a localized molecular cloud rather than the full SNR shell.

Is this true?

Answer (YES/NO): NO